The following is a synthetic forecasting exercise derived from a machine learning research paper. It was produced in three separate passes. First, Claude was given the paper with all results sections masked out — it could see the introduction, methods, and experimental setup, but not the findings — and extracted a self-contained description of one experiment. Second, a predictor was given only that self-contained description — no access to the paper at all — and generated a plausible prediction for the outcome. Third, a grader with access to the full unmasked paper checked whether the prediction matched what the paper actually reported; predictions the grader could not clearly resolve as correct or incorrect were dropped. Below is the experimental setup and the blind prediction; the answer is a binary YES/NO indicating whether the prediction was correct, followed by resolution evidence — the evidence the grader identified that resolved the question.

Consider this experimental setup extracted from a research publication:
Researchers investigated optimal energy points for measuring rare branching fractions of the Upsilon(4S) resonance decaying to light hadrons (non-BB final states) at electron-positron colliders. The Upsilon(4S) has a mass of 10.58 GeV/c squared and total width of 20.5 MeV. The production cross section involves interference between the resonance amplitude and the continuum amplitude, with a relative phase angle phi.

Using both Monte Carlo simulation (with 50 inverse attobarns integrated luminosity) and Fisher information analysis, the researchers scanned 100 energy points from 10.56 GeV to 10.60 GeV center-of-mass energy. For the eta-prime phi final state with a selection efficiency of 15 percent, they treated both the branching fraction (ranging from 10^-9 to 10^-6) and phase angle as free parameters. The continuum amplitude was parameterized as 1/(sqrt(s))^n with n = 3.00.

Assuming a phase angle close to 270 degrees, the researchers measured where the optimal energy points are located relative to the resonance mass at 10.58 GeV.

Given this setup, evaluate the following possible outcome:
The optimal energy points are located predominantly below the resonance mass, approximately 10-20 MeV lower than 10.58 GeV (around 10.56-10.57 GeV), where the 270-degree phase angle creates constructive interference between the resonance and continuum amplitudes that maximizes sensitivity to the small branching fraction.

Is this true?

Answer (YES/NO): NO